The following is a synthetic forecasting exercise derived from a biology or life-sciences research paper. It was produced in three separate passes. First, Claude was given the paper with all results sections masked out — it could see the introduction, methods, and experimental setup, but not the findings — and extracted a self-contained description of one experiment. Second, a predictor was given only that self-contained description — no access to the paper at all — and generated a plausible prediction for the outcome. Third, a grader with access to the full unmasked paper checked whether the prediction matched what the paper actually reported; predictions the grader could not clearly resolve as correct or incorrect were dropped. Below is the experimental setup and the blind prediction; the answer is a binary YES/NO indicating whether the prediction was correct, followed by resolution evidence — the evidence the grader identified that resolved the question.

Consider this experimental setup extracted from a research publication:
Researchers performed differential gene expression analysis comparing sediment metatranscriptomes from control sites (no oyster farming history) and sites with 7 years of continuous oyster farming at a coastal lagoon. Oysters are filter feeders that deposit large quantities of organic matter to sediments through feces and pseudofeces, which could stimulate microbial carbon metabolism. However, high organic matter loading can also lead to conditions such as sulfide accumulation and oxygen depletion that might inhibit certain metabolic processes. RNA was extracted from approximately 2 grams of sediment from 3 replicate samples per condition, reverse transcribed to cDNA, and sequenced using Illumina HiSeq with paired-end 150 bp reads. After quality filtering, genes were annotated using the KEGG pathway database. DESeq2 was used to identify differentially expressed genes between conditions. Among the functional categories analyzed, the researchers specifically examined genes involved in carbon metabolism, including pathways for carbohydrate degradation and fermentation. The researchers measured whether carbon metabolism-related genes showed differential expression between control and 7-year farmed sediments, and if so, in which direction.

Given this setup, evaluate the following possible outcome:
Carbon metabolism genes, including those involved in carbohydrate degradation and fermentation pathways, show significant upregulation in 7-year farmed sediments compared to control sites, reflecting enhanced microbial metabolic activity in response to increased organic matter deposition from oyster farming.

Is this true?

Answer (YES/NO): NO